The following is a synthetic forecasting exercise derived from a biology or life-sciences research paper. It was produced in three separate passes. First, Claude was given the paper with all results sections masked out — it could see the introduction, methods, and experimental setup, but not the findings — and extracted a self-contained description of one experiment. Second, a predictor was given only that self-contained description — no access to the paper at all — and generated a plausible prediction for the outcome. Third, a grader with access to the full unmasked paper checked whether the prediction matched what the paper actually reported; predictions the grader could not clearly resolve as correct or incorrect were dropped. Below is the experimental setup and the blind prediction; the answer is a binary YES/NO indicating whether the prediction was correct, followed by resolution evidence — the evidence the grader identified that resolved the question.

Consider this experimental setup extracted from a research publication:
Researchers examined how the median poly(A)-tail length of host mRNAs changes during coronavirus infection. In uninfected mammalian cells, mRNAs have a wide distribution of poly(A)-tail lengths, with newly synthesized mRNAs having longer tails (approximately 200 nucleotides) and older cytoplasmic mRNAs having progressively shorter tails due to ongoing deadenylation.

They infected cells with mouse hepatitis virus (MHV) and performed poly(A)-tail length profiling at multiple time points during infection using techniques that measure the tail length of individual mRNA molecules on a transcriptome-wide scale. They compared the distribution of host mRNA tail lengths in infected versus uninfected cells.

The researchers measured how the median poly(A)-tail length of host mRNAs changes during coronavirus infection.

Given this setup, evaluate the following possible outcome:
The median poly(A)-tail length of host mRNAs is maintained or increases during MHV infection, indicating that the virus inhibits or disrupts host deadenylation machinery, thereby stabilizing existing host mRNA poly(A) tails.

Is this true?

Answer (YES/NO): NO